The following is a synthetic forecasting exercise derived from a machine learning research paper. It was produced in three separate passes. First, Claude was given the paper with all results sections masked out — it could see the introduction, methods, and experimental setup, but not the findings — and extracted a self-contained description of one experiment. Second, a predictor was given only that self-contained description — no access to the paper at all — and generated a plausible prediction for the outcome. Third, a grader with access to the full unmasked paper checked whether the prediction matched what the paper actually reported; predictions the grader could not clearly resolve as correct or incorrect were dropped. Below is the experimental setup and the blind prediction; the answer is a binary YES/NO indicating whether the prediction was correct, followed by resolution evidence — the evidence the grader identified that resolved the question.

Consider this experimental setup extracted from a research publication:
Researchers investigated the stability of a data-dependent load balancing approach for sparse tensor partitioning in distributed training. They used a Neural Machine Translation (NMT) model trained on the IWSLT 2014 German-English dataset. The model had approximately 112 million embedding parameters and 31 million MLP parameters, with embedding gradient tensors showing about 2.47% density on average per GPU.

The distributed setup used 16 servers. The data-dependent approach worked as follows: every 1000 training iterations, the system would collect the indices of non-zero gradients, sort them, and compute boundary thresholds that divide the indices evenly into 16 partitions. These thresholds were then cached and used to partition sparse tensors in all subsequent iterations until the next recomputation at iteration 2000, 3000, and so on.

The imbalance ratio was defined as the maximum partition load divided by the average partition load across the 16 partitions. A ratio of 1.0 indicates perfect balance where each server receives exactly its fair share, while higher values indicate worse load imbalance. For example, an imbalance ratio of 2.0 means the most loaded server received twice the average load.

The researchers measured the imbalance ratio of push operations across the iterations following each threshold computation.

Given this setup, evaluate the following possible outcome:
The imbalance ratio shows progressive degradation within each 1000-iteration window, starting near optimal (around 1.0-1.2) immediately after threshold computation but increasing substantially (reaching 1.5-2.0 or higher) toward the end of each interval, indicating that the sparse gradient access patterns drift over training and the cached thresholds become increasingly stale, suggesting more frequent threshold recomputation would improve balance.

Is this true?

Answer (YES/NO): NO